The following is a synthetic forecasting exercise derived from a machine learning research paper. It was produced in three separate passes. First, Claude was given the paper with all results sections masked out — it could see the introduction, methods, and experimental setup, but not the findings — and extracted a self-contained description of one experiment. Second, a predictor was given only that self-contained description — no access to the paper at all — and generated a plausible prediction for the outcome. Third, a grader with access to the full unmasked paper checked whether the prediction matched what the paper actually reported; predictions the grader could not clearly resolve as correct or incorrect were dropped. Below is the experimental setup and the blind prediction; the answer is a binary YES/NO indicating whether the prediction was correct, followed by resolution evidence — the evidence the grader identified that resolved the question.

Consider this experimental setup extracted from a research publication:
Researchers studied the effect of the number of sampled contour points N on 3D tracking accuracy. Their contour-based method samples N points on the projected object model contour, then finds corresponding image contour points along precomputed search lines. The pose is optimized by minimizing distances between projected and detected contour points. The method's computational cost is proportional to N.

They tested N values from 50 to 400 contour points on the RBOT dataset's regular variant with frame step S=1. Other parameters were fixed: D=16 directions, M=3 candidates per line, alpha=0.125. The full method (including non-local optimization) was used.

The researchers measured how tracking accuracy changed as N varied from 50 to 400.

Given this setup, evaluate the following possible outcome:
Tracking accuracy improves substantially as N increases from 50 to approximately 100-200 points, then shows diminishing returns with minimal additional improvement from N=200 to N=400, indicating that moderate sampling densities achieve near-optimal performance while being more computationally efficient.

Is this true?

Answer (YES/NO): NO